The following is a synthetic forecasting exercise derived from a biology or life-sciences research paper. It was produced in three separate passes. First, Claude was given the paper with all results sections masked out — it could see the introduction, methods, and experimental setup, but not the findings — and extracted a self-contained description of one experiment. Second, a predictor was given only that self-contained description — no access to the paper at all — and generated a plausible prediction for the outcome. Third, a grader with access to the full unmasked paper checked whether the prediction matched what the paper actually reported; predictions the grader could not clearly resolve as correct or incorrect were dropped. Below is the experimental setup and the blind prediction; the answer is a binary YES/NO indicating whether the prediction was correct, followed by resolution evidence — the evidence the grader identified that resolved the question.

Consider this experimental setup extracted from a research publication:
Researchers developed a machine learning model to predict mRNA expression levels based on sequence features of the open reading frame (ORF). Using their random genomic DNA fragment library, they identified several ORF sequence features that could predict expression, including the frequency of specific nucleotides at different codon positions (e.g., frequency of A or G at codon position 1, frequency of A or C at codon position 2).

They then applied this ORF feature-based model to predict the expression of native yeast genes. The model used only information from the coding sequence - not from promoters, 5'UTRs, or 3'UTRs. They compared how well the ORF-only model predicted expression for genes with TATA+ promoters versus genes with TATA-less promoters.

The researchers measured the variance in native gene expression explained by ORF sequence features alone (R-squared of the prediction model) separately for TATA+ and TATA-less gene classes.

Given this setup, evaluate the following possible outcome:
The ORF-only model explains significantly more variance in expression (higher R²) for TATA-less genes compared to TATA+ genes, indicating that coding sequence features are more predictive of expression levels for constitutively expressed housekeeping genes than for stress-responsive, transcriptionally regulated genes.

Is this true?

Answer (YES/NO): YES